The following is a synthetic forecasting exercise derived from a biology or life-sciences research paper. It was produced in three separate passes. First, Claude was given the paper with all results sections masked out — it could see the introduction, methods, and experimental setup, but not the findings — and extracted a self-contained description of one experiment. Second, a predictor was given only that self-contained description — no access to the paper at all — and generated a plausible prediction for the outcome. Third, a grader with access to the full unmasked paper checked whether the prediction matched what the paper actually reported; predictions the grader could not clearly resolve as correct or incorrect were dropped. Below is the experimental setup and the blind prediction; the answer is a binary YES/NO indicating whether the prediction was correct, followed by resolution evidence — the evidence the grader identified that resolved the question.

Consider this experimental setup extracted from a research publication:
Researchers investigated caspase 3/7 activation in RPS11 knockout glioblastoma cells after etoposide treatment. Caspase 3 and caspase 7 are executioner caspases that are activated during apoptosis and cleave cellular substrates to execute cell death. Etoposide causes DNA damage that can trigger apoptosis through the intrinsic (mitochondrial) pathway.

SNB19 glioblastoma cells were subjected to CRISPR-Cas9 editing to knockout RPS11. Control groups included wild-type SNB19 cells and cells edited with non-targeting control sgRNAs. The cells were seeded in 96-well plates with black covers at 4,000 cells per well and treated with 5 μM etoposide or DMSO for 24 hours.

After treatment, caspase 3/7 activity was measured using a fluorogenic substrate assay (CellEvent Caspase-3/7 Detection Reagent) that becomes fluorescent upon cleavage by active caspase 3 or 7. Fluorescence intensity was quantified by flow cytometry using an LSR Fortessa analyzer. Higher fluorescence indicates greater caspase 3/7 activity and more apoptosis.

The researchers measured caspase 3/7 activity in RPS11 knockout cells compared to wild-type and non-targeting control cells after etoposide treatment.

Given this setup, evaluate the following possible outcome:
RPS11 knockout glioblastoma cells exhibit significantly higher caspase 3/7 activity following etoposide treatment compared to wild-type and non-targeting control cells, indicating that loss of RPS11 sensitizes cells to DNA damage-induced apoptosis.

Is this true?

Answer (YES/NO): NO